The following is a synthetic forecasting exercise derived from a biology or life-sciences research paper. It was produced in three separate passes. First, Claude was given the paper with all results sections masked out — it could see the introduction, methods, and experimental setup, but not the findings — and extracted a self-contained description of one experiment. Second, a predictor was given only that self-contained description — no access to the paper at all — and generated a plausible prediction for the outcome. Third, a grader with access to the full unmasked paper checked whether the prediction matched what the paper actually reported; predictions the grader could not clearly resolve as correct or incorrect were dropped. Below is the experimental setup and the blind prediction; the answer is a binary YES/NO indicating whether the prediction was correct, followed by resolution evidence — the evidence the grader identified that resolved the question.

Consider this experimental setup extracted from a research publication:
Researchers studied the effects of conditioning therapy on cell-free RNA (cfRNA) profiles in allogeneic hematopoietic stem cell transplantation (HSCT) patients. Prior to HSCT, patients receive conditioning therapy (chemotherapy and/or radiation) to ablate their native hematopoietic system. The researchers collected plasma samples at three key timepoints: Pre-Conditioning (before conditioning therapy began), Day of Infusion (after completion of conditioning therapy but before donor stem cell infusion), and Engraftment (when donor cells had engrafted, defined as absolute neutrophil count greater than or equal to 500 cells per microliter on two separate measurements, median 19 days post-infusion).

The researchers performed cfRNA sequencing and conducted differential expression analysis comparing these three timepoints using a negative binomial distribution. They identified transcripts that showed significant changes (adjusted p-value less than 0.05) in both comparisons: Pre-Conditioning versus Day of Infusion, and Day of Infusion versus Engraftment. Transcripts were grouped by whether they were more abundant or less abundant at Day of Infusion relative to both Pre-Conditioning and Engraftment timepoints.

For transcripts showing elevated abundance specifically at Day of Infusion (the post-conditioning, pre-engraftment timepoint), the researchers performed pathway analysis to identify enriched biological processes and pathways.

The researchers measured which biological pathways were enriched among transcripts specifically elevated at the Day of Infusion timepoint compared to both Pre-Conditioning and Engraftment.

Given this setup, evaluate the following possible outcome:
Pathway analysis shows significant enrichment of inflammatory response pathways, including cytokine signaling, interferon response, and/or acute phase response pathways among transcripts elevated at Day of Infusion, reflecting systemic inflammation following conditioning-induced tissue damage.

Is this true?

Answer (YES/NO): YES